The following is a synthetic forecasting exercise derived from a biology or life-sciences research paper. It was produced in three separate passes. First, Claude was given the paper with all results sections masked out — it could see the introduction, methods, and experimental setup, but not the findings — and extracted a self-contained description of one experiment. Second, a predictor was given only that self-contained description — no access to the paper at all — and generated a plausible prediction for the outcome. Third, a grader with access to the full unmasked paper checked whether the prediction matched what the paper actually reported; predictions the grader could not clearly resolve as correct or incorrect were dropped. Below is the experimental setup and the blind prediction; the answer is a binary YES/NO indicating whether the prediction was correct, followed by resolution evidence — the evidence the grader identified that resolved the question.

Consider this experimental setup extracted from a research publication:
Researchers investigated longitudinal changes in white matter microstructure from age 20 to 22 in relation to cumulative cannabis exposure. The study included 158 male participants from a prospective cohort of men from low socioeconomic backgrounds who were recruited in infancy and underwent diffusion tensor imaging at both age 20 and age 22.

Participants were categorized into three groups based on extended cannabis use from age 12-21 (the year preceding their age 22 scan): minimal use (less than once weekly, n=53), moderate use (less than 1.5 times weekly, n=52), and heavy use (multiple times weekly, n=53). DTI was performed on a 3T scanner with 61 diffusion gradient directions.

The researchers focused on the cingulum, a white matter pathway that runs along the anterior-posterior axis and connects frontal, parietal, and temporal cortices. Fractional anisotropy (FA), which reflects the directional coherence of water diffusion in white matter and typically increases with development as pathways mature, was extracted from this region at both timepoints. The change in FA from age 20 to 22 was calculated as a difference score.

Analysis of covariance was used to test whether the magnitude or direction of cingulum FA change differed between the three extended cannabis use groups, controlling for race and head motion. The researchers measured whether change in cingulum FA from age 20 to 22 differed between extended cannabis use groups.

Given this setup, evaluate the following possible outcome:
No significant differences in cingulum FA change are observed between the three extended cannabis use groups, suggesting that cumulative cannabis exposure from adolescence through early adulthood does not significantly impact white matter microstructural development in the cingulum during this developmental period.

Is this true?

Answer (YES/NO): NO